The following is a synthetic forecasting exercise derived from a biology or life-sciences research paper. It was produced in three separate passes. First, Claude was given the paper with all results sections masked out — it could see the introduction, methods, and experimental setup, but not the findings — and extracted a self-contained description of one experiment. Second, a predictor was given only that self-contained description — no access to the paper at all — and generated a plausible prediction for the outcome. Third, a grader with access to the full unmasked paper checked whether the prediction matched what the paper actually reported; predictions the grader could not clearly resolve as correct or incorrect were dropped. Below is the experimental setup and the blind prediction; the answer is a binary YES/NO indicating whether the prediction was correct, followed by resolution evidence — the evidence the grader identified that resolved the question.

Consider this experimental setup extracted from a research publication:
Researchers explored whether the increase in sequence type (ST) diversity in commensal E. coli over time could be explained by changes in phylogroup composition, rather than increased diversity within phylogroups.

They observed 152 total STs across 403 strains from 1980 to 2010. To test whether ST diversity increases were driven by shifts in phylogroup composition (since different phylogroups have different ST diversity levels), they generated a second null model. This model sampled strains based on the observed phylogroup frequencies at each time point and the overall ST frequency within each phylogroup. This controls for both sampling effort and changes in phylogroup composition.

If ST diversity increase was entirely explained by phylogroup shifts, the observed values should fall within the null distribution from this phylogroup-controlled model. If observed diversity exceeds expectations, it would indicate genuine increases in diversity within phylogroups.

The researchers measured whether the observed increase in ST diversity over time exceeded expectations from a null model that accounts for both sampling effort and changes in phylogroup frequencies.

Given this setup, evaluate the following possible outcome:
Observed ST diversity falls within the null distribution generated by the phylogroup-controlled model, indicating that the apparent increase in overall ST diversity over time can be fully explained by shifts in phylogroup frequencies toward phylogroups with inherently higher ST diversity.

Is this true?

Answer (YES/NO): NO